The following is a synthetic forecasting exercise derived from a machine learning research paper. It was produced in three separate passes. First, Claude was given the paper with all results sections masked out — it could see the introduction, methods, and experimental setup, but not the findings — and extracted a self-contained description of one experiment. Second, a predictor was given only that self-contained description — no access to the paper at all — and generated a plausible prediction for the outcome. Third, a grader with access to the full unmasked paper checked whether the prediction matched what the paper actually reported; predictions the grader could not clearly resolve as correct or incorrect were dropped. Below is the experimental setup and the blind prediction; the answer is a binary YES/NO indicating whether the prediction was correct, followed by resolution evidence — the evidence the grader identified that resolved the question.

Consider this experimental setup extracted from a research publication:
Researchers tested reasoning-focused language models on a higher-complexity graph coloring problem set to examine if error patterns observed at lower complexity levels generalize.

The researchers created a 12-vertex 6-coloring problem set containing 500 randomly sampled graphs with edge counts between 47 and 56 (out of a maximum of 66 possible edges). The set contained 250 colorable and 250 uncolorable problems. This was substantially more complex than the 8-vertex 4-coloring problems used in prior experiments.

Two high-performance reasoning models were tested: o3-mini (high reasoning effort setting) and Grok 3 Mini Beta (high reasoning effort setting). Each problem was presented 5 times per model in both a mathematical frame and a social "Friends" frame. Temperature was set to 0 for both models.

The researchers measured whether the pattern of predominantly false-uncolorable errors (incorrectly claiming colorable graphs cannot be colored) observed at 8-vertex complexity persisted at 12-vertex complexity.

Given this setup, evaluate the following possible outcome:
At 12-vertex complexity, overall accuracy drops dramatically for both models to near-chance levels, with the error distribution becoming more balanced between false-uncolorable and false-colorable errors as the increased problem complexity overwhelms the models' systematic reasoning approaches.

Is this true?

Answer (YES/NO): NO